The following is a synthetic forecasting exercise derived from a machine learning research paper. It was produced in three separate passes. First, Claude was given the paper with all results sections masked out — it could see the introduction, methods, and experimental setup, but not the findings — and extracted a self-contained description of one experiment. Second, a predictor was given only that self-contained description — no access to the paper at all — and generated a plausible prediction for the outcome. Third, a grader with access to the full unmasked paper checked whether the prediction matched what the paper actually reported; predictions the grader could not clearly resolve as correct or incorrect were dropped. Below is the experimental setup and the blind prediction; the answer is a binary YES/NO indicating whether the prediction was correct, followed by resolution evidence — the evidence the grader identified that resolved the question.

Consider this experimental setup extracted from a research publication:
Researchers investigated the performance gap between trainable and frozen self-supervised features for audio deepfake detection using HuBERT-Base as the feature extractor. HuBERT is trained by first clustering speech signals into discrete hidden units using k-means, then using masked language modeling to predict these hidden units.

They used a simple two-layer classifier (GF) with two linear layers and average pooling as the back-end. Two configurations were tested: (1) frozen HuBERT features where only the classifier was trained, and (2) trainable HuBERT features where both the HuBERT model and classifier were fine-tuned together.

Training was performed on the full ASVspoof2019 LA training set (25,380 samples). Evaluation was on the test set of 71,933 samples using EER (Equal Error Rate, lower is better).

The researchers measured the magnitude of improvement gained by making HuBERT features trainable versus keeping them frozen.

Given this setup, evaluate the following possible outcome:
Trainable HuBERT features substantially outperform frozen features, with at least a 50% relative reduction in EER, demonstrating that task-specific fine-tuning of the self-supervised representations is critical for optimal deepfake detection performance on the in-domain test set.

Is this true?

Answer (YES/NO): YES